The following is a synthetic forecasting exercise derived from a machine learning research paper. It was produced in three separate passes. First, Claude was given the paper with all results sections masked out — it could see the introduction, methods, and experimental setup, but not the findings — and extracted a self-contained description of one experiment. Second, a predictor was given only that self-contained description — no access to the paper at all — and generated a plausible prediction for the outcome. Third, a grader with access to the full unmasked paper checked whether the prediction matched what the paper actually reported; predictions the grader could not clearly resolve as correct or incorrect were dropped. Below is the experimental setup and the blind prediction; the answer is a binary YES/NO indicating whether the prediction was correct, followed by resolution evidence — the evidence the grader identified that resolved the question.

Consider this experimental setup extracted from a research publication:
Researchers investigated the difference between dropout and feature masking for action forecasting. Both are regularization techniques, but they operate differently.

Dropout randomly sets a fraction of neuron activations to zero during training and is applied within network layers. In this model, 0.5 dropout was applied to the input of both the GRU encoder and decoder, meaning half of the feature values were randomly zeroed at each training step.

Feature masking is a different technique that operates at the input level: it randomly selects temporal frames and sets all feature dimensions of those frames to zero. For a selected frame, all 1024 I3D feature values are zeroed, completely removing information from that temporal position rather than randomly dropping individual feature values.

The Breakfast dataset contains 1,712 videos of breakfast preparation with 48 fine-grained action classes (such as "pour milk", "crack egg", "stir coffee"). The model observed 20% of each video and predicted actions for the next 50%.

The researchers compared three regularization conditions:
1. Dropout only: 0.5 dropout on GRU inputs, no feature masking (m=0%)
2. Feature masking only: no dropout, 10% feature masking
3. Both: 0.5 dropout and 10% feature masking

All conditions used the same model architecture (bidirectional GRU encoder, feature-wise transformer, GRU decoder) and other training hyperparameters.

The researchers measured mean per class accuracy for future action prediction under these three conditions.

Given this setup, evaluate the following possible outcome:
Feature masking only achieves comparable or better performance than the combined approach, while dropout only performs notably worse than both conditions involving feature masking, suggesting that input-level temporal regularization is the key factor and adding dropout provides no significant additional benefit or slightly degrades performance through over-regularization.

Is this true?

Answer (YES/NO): NO